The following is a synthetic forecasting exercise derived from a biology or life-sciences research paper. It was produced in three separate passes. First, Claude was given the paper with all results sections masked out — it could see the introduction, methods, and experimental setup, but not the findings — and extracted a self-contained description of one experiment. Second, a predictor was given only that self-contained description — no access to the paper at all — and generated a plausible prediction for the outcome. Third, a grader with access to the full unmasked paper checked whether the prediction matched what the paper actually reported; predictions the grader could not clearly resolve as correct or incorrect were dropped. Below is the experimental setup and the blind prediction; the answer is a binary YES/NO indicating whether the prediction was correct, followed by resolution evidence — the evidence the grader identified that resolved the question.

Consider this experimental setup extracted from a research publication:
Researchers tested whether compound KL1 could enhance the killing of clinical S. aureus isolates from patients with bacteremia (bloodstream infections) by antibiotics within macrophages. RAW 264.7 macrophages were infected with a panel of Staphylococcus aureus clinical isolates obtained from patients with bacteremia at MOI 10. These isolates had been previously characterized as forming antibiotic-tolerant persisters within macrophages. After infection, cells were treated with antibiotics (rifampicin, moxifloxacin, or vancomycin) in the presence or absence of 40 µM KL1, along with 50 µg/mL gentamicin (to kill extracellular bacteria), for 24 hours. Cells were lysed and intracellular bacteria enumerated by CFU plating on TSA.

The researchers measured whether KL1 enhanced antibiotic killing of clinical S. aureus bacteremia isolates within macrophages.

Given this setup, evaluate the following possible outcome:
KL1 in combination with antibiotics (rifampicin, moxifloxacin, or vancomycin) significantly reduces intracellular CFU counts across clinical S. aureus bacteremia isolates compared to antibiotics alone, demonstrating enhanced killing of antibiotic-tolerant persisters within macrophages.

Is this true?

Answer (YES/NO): NO